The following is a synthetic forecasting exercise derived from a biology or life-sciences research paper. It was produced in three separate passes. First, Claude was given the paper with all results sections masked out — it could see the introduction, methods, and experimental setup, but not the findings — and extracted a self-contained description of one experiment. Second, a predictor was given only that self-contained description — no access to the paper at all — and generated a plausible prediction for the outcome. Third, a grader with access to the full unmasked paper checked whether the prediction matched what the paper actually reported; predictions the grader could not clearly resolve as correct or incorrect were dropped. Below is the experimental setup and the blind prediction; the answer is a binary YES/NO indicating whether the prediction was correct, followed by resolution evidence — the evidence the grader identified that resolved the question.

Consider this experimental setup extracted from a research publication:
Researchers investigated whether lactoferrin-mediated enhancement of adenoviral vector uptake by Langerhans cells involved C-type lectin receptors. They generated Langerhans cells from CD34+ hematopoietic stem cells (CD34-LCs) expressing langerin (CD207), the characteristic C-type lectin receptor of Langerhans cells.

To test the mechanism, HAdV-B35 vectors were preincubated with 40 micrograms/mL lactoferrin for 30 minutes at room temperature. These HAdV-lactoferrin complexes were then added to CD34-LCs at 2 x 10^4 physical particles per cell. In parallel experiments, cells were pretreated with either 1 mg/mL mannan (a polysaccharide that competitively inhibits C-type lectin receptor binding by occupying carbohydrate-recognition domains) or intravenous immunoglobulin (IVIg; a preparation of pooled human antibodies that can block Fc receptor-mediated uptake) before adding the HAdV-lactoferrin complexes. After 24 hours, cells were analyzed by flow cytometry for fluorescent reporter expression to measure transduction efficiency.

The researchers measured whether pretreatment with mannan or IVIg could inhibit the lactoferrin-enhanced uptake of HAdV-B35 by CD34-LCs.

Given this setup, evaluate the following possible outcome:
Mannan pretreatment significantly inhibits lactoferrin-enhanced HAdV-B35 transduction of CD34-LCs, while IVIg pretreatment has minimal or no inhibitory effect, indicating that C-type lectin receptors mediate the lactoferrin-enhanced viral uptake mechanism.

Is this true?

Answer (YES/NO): NO